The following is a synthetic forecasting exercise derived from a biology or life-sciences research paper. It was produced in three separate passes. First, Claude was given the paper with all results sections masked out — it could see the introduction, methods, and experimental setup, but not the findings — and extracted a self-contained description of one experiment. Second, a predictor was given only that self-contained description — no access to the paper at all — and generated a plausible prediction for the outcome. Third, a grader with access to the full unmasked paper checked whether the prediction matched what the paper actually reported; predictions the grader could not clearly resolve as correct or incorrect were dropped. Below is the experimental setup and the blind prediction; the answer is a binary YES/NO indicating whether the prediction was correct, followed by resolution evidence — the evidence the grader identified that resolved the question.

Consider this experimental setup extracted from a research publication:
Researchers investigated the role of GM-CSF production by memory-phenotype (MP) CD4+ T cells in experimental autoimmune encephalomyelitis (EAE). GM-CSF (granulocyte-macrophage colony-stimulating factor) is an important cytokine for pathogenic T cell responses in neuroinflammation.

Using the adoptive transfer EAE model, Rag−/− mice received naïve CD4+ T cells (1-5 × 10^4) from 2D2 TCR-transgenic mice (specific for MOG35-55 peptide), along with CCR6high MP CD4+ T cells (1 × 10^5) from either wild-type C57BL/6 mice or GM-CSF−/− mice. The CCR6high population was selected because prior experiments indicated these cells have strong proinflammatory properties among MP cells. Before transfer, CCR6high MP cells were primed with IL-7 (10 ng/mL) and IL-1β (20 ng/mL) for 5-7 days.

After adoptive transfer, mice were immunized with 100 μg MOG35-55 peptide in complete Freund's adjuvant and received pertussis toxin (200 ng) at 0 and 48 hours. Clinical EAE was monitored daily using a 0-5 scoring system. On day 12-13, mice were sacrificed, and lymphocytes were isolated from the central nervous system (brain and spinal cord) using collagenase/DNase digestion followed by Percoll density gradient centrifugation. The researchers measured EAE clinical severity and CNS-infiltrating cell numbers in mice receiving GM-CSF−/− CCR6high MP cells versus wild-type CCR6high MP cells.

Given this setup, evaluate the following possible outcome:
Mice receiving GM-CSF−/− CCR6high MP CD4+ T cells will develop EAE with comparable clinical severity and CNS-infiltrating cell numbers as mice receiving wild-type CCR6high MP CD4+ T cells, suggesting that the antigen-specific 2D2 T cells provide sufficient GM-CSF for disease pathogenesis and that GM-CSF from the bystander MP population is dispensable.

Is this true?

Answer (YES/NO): NO